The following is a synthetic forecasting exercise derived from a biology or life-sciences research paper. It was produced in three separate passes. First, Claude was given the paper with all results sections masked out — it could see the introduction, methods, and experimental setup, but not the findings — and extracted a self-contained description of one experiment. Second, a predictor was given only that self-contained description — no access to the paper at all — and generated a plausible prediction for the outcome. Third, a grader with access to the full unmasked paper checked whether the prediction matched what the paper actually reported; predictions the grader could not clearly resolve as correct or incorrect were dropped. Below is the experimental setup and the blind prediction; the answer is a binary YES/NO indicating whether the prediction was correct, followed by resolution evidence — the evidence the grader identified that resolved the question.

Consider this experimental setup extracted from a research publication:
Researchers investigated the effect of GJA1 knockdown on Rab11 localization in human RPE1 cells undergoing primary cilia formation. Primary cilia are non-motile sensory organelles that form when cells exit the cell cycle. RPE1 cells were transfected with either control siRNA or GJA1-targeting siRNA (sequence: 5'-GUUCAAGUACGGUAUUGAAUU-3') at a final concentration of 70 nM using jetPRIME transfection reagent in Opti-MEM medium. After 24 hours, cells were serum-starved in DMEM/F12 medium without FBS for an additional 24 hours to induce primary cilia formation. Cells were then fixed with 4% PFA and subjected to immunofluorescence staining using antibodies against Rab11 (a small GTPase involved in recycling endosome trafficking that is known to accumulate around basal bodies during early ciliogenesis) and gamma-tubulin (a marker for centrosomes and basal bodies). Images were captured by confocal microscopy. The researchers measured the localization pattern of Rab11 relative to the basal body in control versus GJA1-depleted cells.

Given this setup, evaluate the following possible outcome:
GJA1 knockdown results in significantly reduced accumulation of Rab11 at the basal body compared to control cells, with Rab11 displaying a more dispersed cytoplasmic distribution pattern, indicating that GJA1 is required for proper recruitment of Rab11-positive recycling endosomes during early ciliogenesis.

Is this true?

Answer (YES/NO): YES